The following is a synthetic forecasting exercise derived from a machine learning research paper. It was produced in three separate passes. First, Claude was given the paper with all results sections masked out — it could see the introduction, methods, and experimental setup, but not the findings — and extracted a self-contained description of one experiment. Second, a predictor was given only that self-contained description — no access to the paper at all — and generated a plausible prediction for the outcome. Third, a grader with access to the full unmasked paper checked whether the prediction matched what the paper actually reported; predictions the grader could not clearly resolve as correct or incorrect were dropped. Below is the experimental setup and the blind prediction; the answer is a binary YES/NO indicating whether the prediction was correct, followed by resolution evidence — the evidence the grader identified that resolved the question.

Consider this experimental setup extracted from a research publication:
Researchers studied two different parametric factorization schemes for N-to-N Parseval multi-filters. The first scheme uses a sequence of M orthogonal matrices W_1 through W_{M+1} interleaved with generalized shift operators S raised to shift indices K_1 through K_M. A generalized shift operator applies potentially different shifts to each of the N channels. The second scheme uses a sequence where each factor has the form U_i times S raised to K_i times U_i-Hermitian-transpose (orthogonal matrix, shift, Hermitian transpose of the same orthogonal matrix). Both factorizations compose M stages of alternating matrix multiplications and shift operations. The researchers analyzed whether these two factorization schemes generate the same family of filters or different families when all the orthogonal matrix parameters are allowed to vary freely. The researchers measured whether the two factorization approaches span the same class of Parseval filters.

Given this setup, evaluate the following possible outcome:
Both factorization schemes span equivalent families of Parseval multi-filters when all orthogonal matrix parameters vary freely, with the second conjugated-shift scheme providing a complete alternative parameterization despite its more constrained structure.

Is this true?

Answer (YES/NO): YES